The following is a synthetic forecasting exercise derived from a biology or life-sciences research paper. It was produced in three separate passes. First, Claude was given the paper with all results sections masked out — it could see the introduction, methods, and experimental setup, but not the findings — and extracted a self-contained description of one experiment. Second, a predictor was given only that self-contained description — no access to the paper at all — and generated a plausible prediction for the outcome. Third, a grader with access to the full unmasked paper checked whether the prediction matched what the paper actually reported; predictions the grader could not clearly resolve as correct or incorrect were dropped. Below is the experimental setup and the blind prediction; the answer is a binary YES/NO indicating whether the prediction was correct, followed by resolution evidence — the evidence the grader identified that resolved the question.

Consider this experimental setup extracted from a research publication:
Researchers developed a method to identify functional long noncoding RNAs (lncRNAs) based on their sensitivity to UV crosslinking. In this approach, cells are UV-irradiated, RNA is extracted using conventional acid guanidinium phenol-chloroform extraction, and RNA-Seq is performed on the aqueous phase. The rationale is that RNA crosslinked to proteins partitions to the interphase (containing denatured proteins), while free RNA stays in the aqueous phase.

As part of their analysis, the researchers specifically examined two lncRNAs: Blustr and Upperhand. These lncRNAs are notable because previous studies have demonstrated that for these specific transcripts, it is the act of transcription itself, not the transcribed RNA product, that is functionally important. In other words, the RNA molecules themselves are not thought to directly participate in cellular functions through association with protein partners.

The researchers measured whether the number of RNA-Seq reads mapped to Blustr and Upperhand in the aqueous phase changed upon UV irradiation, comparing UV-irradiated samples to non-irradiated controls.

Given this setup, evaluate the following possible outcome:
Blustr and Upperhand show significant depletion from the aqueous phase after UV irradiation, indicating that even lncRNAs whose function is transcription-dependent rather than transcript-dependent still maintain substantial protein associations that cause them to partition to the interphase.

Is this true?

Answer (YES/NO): NO